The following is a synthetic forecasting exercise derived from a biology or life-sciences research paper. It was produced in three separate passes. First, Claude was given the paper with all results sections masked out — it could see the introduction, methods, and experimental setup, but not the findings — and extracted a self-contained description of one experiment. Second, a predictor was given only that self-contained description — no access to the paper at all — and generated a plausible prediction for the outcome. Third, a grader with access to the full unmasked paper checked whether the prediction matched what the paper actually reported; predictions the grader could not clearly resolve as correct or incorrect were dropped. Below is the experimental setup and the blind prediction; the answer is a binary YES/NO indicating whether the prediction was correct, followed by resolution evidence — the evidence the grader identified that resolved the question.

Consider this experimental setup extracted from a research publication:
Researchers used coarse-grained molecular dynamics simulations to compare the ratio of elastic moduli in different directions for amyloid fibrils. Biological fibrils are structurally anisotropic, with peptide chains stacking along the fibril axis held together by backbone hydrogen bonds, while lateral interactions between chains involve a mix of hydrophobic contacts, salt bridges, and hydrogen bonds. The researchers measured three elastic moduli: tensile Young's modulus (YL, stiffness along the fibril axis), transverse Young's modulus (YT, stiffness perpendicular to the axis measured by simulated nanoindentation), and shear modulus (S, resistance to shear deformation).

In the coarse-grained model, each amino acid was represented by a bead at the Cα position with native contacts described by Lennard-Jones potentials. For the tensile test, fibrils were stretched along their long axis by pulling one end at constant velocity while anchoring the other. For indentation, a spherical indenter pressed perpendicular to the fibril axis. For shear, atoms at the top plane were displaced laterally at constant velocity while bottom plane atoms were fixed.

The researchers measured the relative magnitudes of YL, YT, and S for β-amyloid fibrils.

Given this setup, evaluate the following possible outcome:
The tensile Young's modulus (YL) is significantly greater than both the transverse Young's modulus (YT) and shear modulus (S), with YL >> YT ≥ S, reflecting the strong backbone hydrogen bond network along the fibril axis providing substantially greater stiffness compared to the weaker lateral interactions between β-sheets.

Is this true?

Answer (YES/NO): NO